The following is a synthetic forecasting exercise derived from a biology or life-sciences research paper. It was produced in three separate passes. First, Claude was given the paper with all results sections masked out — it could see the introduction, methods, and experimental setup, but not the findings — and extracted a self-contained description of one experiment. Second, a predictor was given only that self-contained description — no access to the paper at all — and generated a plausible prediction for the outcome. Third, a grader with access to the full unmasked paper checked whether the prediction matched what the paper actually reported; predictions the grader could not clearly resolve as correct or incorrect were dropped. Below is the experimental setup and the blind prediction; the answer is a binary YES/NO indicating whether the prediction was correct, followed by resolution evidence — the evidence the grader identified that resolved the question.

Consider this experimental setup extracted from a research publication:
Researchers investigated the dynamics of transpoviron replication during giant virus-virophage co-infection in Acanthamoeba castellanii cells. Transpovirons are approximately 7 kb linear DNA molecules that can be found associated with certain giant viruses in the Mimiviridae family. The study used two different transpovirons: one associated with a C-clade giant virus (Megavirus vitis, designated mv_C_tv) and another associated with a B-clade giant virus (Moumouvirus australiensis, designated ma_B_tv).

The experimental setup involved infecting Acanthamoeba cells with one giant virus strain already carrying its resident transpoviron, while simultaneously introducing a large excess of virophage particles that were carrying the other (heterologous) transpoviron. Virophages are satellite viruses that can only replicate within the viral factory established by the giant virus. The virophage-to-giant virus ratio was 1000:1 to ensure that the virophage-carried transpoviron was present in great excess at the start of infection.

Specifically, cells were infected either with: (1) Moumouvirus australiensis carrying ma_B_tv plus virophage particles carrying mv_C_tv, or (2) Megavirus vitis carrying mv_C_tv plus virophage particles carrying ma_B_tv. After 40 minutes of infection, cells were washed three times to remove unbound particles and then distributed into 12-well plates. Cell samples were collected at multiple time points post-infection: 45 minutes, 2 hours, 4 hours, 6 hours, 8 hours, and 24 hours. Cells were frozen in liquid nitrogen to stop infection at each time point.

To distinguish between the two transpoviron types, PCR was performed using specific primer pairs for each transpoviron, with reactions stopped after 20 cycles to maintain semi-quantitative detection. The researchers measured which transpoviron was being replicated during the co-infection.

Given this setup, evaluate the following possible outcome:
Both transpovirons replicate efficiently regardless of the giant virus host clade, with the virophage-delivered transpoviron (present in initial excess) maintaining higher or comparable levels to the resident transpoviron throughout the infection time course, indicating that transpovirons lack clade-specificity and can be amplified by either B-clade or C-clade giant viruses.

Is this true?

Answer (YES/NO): NO